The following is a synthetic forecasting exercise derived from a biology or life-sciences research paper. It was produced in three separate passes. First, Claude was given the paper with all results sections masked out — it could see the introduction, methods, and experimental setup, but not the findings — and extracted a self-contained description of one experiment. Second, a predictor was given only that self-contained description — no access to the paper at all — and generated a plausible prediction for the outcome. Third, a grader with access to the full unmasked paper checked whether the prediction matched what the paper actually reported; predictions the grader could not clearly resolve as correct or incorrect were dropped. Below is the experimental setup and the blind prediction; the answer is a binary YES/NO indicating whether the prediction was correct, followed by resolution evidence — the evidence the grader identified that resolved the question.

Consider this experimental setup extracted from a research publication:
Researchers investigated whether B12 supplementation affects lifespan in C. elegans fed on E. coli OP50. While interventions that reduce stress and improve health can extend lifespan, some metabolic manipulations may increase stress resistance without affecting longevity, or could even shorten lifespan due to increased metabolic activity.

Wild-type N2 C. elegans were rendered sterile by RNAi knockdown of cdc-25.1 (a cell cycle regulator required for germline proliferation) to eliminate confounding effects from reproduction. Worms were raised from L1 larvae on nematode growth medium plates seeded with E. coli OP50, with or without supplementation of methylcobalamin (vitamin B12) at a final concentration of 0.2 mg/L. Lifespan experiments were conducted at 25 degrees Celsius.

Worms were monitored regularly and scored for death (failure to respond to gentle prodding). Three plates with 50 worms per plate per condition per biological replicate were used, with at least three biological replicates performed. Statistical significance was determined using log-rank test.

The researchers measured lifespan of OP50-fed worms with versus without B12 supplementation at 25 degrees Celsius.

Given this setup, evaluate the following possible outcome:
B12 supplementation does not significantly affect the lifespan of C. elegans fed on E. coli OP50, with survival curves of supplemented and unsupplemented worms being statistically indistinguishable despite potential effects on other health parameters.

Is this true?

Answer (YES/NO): YES